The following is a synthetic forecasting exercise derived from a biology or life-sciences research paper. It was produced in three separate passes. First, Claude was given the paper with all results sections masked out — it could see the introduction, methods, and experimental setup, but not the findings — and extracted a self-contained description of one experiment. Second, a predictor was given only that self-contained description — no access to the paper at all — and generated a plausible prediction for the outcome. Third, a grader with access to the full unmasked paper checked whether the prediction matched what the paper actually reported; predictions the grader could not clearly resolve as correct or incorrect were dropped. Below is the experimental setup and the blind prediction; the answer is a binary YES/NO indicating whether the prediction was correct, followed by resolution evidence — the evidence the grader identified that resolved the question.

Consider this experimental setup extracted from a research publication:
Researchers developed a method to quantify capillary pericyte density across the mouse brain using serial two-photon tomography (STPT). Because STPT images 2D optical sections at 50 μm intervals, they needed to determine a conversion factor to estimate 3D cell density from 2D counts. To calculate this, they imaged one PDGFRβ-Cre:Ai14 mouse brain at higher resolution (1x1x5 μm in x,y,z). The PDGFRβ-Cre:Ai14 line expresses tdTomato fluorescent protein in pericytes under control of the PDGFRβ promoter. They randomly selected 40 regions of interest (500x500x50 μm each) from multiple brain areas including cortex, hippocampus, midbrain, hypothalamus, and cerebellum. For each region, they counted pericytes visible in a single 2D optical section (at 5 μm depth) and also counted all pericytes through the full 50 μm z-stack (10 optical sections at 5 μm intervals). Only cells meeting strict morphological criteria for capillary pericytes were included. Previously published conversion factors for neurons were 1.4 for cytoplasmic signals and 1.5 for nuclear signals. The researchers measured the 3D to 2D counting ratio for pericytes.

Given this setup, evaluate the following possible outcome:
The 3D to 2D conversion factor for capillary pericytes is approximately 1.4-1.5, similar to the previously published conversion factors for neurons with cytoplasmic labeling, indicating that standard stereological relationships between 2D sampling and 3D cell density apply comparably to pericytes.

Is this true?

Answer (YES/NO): NO